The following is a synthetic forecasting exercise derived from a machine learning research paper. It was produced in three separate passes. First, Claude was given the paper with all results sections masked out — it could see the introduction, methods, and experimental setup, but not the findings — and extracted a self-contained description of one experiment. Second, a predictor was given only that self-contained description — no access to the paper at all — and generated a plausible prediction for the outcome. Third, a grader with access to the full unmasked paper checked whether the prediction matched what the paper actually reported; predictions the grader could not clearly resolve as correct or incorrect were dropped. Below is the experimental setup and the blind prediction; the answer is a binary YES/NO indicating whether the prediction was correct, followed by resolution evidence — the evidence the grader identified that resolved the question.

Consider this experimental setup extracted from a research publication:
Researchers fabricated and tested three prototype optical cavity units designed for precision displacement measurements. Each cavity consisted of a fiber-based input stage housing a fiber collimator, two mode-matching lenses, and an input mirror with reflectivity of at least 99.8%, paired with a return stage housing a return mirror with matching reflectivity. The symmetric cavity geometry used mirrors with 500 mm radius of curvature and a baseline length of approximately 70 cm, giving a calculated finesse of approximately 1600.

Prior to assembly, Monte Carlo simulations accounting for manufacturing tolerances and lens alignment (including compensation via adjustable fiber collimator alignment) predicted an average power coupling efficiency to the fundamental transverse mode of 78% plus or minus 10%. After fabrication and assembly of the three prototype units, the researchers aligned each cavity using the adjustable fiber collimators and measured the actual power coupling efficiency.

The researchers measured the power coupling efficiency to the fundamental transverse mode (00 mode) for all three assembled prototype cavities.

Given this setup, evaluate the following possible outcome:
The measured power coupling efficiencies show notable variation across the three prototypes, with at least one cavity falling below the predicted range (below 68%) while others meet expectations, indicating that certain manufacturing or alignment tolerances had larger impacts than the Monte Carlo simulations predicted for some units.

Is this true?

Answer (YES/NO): NO